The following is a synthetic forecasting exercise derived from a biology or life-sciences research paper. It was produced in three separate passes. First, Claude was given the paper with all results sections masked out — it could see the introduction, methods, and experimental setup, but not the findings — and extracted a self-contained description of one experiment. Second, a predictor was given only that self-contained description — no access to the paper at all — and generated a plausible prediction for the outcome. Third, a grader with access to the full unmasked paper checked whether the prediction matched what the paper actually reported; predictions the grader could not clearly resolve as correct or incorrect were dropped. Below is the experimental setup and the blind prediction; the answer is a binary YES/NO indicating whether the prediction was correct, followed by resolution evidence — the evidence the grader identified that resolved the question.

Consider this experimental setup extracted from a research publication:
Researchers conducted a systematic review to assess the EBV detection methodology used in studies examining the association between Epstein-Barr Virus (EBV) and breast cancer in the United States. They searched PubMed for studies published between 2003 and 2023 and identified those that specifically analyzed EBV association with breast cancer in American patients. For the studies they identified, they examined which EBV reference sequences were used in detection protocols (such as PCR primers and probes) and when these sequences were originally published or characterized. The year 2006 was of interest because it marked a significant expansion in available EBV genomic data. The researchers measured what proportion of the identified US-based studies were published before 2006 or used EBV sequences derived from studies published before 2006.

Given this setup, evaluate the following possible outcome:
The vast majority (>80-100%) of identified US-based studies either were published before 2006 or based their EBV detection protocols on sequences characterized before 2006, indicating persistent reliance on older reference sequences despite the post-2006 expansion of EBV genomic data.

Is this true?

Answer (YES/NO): NO